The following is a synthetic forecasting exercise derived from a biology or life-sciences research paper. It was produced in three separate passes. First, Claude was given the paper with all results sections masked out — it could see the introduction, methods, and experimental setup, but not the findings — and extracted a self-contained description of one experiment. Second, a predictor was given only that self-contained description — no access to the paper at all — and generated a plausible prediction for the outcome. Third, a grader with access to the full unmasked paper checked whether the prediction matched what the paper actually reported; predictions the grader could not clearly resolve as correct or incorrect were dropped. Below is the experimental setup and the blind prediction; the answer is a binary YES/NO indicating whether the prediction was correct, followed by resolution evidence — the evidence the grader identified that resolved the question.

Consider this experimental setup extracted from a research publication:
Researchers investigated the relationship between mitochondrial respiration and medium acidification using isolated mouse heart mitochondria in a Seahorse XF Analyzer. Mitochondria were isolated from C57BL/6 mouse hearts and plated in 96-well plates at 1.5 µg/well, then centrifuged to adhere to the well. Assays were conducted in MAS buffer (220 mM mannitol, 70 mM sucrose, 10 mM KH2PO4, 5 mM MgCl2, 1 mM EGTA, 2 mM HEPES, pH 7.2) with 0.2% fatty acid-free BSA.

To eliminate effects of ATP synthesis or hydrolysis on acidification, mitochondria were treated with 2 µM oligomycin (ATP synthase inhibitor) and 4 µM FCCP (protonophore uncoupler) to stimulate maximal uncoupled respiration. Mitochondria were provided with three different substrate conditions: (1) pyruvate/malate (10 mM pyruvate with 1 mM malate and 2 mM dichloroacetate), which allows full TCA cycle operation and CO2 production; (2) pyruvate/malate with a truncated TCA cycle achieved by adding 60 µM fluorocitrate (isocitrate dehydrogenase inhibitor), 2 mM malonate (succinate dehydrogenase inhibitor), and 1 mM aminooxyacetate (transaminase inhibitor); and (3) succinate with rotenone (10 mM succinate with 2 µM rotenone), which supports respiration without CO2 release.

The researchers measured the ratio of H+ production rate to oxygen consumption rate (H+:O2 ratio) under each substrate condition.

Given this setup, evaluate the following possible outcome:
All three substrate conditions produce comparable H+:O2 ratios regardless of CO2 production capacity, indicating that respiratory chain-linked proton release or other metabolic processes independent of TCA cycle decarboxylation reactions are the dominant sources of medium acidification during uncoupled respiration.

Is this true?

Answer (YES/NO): NO